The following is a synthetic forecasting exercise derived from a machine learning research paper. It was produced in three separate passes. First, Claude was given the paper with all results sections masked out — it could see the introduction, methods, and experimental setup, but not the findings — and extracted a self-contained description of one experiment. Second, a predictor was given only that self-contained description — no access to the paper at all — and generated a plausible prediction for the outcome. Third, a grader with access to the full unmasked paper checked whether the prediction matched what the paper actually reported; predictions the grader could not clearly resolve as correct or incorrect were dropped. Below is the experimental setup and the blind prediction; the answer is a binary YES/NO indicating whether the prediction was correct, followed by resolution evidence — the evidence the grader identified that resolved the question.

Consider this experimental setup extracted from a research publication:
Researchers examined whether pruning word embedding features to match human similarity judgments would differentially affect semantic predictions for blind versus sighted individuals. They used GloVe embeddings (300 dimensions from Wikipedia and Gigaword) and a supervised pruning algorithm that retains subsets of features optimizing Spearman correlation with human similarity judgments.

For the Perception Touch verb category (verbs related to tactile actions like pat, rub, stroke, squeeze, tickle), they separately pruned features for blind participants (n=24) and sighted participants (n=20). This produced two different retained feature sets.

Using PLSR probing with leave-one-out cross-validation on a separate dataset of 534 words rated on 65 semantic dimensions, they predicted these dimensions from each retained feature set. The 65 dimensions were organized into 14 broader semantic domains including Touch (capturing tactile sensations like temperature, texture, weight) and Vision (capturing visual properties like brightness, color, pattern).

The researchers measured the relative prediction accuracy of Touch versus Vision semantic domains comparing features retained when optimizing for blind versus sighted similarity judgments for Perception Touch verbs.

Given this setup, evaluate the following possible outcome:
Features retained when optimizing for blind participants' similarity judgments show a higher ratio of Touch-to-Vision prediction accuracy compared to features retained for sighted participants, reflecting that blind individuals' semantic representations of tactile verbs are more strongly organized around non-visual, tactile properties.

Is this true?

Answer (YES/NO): NO